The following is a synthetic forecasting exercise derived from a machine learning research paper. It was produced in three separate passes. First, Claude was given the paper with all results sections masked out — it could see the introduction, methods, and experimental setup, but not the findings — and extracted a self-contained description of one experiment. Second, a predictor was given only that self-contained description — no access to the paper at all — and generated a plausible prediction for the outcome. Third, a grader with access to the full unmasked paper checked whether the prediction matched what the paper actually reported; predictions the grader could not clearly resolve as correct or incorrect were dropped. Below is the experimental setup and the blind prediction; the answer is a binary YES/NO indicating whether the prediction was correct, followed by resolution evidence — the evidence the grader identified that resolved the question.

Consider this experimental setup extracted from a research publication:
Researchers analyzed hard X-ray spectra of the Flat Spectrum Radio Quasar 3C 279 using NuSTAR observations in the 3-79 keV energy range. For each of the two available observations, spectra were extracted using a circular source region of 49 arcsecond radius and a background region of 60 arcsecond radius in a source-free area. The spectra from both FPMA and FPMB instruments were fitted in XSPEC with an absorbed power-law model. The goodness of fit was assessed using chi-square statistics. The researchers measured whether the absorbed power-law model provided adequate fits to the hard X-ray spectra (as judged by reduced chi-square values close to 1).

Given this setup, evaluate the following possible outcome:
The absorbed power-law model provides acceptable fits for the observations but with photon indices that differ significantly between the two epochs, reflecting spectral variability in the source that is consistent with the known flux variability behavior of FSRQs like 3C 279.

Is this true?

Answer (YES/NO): NO